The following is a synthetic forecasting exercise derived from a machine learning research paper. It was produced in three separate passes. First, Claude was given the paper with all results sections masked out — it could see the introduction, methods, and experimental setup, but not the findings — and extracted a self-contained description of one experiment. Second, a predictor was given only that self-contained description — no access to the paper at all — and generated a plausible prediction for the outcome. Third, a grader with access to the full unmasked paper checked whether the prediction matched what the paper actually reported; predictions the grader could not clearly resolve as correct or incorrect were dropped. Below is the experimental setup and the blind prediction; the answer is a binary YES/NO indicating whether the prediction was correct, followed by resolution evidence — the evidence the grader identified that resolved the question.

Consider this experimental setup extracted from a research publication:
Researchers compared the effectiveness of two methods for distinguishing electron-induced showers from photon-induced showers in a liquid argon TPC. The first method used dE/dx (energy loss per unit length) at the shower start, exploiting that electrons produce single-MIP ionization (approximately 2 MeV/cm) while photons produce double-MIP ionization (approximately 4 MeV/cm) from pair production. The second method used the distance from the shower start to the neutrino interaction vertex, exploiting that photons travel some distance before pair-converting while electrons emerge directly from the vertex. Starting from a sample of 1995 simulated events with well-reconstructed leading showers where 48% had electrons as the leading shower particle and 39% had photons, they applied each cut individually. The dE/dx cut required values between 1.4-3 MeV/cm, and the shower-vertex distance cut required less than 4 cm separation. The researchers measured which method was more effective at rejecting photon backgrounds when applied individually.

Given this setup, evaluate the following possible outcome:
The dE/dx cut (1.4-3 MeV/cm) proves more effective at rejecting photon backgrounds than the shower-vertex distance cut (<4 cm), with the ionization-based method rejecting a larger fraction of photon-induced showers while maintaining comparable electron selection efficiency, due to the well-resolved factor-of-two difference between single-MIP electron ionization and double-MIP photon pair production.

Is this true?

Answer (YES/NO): NO